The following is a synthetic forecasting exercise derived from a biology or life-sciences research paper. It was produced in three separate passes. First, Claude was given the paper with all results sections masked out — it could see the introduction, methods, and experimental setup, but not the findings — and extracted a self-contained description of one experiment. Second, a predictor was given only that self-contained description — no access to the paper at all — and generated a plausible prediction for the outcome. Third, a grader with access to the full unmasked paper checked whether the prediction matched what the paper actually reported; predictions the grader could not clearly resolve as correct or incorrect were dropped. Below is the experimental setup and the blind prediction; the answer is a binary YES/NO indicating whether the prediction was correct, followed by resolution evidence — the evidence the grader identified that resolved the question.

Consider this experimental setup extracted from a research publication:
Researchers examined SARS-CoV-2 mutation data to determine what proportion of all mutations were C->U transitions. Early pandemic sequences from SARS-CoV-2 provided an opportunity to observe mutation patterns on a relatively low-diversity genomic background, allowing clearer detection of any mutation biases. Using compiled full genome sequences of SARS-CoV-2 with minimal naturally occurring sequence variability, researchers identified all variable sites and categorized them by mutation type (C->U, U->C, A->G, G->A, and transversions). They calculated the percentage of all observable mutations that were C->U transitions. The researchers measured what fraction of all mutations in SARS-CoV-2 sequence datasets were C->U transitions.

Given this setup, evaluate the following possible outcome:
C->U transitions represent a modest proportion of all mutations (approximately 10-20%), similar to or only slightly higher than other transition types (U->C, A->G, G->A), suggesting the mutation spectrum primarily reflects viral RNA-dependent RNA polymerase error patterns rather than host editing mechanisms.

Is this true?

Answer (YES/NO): NO